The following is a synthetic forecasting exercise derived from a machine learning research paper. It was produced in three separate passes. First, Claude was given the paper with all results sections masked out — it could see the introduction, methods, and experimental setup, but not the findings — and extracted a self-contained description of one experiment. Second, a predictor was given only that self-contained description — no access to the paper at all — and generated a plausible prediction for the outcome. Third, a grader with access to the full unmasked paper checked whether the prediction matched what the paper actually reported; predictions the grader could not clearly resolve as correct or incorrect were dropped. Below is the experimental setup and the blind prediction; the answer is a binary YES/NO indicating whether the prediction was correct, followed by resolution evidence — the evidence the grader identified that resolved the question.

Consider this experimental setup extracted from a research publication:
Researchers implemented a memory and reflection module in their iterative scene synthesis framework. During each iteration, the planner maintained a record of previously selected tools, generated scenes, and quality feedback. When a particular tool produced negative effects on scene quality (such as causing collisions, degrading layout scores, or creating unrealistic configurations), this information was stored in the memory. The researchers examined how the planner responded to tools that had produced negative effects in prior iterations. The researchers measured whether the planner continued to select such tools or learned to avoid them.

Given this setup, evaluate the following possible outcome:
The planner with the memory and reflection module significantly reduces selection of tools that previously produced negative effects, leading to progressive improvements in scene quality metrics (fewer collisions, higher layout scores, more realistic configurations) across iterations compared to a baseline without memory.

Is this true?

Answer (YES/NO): YES